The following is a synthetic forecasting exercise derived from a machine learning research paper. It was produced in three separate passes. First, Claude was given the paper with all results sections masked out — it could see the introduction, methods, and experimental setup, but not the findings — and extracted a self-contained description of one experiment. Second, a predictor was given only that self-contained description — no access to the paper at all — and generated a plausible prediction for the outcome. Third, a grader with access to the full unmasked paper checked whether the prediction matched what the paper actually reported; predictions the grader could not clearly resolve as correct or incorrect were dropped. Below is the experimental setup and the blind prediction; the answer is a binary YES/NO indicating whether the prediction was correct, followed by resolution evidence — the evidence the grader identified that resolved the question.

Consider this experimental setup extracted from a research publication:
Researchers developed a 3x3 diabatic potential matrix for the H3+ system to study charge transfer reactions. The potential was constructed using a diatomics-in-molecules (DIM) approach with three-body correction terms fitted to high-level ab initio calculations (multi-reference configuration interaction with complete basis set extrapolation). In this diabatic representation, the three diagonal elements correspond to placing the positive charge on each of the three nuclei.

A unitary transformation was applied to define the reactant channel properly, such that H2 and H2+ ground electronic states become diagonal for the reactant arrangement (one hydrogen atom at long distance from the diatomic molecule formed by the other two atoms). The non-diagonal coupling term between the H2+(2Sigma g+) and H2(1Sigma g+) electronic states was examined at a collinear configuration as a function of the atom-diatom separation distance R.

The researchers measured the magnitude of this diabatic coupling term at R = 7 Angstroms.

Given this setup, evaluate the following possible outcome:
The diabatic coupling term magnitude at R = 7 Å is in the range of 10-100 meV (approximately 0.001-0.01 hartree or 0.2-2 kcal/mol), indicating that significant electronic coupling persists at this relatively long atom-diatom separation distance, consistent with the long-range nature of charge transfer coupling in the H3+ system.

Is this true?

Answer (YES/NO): NO